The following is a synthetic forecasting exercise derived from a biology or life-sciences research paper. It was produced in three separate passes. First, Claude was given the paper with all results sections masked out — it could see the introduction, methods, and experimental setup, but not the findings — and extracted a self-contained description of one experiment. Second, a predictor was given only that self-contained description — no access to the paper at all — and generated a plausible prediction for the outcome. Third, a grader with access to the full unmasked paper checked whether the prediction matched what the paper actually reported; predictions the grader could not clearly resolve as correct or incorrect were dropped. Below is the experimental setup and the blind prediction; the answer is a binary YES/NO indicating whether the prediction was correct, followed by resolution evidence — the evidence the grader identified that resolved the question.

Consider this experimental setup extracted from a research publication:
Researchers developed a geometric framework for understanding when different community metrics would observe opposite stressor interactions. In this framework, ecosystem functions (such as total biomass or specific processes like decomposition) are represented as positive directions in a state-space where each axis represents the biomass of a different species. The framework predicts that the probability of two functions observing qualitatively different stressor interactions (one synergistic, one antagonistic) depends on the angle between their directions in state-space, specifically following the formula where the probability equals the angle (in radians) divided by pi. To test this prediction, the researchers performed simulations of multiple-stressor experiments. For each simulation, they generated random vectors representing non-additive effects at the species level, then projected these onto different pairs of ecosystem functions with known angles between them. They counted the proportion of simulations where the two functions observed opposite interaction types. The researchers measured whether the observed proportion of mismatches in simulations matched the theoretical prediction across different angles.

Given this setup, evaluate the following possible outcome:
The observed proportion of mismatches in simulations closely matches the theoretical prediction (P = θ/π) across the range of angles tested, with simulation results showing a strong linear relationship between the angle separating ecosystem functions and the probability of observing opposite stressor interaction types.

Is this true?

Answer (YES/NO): YES